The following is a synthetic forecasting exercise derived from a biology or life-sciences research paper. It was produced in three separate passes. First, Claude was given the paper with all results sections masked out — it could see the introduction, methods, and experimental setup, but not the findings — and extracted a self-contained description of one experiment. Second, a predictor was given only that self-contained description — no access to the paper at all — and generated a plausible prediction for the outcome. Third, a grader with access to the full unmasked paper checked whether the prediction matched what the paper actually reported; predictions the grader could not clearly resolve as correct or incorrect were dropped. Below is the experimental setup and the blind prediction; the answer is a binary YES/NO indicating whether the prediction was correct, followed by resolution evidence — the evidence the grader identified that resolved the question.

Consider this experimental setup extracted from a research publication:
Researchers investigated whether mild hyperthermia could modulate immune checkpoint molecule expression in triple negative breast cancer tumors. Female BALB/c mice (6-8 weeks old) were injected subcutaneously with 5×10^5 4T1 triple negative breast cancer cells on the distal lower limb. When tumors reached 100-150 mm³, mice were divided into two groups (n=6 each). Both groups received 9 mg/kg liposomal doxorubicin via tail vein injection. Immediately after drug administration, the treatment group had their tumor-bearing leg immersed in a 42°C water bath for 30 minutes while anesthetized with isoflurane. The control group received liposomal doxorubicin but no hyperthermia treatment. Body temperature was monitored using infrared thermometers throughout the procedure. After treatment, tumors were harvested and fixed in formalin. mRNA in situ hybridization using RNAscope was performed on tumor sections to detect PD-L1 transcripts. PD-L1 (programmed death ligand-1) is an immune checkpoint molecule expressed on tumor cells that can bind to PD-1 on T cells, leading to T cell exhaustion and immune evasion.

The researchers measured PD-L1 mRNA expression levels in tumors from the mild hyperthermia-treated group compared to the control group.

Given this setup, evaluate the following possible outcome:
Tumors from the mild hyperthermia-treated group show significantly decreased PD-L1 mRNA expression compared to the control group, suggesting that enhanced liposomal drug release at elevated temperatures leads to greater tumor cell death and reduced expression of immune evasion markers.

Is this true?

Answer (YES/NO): NO